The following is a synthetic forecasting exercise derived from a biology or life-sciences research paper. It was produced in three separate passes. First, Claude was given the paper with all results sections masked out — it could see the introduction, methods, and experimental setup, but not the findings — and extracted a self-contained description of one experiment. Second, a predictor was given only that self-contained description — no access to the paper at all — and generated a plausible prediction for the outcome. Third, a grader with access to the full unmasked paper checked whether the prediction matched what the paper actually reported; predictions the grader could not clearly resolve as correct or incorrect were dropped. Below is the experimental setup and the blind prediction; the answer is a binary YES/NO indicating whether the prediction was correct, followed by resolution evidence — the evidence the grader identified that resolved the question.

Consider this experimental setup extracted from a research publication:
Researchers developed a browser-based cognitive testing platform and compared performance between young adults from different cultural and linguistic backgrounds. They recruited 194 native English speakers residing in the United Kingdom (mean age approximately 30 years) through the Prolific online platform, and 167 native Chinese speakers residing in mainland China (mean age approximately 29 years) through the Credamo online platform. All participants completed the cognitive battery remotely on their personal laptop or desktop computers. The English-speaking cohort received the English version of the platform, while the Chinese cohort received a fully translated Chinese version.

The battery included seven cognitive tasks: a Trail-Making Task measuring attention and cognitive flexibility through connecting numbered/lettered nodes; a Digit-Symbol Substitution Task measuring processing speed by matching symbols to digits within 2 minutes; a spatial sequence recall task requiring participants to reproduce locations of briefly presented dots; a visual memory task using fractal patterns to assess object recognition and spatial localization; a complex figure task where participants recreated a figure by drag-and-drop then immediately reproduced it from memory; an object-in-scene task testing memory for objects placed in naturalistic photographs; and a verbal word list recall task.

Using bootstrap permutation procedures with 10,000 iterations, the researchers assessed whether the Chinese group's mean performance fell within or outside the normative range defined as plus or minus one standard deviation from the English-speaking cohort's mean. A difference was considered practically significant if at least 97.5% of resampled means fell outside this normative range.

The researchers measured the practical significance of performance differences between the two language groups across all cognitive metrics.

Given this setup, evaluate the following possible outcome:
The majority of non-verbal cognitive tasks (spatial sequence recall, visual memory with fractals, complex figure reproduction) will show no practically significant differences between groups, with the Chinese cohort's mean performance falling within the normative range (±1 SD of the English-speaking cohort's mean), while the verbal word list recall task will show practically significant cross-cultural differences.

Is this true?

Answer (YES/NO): NO